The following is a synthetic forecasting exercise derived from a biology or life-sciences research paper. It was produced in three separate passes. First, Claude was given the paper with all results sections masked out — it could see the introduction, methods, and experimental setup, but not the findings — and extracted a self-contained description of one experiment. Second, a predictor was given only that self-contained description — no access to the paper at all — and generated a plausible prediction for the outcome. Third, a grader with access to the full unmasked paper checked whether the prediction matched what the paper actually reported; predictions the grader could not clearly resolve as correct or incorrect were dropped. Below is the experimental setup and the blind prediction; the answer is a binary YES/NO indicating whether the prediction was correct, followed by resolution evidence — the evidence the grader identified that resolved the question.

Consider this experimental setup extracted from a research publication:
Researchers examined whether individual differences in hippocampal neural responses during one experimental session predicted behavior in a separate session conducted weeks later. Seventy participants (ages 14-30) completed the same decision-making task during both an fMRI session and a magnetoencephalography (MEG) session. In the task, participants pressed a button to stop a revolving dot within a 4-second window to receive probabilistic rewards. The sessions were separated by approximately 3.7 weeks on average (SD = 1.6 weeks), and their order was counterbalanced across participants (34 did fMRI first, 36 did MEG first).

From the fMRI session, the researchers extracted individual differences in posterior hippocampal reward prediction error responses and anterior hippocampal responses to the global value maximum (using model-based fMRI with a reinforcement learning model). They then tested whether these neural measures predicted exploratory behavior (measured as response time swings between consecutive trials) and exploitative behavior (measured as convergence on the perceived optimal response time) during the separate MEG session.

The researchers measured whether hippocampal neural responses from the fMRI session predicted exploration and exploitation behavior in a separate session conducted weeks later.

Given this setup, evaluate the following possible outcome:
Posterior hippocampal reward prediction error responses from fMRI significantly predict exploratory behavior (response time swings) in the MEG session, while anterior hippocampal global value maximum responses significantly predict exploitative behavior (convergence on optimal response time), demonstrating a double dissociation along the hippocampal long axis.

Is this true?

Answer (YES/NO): YES